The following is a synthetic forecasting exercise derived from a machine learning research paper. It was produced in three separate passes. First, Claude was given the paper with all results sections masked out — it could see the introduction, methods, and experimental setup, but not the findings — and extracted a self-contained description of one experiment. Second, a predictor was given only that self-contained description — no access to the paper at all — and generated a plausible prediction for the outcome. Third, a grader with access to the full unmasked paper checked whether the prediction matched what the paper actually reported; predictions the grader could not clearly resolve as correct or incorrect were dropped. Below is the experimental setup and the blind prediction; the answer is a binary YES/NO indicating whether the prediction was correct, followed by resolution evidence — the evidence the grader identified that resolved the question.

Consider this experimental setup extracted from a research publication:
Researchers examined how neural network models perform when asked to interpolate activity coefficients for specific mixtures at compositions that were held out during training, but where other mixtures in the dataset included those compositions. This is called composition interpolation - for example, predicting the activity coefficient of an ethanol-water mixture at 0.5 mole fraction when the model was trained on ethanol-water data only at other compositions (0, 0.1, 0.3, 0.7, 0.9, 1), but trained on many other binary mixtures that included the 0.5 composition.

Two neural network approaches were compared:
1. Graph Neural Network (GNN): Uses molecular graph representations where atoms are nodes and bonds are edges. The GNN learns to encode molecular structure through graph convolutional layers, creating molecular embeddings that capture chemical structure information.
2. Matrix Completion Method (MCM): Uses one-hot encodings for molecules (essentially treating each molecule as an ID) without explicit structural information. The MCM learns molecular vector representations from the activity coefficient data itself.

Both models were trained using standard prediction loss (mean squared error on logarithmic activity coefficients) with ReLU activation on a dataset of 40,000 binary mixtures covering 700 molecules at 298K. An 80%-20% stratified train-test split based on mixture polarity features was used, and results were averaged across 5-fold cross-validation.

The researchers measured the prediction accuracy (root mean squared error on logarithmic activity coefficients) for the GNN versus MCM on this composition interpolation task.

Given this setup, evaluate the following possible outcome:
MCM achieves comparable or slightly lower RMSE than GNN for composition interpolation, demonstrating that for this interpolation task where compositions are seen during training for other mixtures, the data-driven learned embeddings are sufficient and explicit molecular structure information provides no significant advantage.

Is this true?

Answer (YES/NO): NO